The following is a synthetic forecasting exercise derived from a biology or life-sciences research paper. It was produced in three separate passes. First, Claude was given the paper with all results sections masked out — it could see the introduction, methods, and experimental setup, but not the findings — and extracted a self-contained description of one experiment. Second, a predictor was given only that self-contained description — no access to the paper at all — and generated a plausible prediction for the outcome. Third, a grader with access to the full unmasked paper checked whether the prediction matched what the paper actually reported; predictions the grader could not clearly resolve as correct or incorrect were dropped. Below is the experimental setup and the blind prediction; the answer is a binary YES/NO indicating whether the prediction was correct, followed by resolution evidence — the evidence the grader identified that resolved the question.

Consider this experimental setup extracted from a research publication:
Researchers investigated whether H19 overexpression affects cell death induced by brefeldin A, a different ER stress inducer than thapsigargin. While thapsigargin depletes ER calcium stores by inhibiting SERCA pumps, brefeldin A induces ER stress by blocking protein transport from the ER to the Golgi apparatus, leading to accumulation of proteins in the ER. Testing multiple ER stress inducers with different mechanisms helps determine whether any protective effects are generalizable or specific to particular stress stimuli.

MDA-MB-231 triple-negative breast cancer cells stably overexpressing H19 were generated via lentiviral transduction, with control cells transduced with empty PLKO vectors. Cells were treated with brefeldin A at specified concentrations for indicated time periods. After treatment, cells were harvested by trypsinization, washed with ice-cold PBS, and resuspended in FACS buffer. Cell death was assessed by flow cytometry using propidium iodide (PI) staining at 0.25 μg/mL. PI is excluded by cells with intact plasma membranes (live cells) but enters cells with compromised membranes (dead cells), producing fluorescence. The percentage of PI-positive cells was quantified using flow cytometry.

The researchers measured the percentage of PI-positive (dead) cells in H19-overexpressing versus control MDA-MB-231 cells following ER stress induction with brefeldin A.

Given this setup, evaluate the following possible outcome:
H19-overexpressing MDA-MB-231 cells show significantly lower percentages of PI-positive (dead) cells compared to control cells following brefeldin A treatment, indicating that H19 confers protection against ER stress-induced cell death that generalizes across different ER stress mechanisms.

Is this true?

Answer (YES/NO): YES